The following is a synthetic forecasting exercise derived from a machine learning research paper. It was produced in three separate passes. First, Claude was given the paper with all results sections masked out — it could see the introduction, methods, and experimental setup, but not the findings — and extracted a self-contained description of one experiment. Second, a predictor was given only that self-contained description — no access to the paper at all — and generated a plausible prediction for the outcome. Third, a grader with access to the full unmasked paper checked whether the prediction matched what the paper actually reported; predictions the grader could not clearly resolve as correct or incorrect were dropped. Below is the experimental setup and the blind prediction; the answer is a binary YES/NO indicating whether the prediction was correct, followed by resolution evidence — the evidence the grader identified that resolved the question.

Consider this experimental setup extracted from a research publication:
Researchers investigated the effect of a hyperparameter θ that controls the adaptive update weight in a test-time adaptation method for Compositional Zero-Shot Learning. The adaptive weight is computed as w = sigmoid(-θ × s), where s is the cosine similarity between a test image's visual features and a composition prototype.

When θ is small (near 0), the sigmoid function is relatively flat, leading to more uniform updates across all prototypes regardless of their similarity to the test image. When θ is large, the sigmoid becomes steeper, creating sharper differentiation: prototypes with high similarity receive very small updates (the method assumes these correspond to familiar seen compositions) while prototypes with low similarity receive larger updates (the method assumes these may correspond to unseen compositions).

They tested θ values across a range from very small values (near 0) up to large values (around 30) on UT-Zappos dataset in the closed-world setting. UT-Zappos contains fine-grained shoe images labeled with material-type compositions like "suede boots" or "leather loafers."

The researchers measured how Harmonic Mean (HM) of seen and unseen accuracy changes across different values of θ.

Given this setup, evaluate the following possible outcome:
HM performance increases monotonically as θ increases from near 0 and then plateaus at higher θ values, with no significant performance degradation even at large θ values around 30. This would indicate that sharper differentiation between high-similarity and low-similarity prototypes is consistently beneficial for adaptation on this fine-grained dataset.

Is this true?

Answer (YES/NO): NO